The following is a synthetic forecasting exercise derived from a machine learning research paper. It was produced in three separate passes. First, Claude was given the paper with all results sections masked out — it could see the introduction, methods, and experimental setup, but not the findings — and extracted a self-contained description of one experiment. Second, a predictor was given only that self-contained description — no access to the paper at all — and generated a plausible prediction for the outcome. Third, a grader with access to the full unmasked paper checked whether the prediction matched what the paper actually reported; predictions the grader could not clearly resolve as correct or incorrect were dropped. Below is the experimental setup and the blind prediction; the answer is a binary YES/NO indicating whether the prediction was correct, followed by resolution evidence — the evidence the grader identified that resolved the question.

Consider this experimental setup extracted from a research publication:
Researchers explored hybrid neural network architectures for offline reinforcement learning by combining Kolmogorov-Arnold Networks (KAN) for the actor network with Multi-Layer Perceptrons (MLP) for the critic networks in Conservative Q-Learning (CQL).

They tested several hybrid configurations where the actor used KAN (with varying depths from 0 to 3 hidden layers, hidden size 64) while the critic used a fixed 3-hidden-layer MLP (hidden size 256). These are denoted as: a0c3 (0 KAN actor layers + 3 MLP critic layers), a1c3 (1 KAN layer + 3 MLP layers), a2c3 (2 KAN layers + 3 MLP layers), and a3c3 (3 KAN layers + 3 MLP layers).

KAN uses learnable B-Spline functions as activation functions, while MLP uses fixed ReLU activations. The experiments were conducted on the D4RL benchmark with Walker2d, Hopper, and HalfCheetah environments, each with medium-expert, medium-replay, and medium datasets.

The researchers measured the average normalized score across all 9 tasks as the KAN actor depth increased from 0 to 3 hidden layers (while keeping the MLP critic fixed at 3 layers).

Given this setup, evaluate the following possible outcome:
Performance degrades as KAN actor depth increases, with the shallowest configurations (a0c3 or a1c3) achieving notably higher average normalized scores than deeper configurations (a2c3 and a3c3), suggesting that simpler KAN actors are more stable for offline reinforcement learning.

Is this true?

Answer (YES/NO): NO